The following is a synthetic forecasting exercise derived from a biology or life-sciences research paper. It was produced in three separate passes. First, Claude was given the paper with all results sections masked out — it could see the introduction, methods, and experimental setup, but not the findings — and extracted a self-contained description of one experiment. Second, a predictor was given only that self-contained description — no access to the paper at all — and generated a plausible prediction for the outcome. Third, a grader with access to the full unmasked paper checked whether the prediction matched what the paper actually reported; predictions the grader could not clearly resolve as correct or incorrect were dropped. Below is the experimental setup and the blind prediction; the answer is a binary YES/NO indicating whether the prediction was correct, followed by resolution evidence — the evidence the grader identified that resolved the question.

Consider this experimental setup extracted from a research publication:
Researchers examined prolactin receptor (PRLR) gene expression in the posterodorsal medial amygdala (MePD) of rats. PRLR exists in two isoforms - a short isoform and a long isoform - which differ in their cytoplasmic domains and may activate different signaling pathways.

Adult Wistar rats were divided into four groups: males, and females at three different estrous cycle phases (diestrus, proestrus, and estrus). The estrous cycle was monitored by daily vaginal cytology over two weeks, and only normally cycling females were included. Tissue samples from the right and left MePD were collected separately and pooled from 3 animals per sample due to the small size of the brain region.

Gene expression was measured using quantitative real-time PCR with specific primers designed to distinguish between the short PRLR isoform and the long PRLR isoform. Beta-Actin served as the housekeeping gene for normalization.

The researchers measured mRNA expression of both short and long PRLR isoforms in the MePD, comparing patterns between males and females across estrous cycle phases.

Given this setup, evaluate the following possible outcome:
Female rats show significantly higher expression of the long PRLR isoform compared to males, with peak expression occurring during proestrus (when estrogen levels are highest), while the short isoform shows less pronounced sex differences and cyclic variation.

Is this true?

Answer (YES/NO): NO